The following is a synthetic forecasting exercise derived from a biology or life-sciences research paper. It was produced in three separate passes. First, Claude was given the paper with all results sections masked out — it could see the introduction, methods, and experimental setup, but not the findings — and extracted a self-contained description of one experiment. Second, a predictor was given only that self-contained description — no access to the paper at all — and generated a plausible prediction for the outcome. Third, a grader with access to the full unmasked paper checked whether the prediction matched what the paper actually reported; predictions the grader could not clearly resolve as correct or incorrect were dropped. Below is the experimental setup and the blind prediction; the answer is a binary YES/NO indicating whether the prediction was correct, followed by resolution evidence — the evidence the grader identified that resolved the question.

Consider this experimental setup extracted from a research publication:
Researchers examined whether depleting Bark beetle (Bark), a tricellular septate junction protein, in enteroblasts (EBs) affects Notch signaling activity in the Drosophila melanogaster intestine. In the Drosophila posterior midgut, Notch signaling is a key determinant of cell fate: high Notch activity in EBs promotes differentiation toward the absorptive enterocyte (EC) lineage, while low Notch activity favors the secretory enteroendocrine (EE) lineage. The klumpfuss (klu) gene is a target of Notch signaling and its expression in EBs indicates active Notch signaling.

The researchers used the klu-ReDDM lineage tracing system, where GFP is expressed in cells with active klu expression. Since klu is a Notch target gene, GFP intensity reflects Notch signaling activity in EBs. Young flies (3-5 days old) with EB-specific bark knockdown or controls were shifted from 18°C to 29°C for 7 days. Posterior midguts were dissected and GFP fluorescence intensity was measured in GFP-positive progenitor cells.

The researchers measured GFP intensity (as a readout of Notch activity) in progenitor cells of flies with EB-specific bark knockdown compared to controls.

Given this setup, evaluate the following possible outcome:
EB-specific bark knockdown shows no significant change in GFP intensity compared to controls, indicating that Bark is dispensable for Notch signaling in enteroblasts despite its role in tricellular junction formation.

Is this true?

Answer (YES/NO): NO